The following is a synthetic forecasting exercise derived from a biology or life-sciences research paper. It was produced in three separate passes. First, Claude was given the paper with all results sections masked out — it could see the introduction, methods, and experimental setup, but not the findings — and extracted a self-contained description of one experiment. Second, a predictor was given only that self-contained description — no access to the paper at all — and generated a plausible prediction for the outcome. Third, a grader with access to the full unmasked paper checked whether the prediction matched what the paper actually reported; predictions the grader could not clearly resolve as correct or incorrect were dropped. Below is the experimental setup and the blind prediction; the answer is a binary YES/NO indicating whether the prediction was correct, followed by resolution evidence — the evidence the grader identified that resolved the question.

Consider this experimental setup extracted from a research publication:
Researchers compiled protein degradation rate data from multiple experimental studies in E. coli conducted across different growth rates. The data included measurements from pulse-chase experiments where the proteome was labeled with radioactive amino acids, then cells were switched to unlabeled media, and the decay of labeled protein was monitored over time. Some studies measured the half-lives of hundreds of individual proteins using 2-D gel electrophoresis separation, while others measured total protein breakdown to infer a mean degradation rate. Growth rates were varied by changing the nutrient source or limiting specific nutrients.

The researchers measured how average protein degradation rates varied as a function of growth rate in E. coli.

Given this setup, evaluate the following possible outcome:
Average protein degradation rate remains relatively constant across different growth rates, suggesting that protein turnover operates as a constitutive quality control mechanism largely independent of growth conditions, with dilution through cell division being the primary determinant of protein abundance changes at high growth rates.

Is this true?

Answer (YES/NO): NO